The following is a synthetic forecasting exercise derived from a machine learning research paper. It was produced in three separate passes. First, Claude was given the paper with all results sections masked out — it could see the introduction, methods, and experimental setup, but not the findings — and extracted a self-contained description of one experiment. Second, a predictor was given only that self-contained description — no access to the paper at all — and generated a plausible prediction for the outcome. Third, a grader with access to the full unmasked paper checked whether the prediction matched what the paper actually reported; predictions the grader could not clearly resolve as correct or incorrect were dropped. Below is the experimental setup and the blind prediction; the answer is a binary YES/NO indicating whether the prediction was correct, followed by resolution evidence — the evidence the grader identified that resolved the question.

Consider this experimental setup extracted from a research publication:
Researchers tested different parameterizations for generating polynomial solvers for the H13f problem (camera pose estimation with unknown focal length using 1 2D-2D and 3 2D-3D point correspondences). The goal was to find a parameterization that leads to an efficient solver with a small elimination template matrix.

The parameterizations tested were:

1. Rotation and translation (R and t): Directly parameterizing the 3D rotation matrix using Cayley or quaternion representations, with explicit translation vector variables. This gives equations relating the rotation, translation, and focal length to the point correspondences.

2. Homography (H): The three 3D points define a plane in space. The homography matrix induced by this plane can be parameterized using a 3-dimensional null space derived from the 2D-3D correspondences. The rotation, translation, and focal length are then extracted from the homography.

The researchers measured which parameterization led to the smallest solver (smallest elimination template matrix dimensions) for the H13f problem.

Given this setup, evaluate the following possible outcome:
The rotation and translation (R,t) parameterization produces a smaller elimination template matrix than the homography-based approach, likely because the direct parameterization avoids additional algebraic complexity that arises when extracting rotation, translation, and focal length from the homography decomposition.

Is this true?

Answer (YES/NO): NO